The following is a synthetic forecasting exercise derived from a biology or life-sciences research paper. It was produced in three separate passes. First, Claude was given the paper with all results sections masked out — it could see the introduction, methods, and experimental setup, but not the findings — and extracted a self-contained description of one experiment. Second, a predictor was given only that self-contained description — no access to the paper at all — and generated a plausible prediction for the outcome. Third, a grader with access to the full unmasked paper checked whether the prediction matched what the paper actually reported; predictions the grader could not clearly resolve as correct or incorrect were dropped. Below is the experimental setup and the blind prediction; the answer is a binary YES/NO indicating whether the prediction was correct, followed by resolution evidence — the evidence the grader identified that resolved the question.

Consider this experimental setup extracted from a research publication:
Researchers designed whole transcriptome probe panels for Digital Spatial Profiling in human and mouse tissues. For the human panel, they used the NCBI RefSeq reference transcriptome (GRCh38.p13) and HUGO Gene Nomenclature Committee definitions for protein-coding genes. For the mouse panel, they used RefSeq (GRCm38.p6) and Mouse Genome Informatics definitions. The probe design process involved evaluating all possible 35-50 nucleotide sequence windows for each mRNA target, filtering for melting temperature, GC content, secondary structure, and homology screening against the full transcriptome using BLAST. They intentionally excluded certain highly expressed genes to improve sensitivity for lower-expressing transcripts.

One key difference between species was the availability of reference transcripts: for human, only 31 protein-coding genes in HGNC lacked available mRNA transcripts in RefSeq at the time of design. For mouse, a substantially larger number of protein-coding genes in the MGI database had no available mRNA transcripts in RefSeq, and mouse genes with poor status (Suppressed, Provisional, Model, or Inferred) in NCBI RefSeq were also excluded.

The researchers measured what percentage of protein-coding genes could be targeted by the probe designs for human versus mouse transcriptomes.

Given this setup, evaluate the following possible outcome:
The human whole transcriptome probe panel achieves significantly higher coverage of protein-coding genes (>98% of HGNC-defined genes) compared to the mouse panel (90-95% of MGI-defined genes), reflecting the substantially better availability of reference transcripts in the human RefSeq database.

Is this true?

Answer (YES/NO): NO